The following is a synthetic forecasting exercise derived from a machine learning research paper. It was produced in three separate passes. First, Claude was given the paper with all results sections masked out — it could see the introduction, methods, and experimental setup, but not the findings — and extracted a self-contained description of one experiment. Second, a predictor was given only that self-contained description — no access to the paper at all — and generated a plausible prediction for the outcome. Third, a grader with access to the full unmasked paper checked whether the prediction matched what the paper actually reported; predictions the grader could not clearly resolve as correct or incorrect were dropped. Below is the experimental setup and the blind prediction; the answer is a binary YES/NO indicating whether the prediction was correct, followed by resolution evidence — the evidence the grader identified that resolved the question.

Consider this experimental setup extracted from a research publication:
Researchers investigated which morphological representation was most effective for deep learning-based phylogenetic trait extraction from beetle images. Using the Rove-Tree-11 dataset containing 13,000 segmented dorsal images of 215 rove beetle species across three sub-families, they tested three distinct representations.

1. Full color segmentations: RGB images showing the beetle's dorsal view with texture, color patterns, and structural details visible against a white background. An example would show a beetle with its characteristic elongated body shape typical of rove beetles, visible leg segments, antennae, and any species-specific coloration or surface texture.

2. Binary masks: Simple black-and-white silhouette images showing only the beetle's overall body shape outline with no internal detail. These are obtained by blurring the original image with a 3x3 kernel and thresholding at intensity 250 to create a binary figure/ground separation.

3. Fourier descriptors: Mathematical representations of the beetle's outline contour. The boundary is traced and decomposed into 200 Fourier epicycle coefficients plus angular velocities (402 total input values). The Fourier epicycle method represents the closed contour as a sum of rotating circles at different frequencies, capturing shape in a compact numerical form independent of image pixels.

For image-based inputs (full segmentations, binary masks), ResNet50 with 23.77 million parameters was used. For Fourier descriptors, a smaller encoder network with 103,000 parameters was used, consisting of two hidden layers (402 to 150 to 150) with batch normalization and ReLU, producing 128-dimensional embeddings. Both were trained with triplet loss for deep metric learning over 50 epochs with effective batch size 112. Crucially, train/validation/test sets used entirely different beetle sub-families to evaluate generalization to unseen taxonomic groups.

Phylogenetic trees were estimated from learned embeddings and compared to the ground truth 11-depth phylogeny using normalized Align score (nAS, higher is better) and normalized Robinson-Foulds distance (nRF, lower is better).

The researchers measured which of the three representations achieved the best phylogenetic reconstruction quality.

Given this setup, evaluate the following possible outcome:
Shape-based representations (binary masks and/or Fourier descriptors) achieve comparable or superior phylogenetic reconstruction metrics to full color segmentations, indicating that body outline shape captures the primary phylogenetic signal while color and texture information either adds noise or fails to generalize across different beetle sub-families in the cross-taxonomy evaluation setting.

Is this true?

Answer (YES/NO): YES